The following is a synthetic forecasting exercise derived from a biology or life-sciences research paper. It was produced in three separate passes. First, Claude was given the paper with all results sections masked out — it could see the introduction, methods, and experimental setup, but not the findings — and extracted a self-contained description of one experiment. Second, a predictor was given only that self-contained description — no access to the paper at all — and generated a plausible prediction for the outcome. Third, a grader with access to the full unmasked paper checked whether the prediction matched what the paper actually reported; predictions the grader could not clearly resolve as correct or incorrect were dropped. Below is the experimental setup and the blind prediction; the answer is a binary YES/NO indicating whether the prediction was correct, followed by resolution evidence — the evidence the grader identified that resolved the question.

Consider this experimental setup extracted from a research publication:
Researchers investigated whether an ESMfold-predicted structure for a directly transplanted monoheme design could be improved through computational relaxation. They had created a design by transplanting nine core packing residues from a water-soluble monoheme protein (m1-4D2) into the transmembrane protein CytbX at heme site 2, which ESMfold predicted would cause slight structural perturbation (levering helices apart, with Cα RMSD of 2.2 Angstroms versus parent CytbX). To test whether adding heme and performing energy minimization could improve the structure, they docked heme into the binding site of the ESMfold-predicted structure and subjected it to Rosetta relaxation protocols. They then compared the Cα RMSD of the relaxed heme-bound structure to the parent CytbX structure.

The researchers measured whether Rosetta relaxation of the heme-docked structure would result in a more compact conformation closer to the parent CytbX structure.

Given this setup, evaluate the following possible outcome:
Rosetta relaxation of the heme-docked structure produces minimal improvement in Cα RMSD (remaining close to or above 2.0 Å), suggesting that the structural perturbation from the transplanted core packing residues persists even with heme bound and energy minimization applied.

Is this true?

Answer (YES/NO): NO